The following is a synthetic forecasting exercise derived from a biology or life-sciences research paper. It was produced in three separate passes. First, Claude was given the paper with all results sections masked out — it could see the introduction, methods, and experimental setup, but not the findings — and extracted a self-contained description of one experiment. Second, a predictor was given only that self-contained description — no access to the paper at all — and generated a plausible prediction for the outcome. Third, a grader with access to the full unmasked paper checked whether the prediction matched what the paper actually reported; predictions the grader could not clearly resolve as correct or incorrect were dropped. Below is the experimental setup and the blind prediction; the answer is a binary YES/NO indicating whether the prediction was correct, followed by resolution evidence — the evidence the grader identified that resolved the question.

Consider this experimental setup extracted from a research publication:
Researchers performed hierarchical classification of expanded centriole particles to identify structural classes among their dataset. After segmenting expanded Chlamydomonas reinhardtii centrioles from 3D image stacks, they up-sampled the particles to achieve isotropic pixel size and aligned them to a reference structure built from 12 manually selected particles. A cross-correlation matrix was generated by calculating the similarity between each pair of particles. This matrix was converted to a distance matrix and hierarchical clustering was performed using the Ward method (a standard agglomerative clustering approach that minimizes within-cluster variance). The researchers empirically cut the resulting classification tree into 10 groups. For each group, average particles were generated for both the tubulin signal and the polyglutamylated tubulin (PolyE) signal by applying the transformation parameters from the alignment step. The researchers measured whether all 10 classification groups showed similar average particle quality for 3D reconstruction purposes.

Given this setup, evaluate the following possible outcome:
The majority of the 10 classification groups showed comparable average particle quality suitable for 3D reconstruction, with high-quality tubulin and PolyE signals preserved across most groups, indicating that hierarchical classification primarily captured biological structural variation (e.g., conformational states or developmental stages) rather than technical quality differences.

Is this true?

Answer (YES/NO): NO